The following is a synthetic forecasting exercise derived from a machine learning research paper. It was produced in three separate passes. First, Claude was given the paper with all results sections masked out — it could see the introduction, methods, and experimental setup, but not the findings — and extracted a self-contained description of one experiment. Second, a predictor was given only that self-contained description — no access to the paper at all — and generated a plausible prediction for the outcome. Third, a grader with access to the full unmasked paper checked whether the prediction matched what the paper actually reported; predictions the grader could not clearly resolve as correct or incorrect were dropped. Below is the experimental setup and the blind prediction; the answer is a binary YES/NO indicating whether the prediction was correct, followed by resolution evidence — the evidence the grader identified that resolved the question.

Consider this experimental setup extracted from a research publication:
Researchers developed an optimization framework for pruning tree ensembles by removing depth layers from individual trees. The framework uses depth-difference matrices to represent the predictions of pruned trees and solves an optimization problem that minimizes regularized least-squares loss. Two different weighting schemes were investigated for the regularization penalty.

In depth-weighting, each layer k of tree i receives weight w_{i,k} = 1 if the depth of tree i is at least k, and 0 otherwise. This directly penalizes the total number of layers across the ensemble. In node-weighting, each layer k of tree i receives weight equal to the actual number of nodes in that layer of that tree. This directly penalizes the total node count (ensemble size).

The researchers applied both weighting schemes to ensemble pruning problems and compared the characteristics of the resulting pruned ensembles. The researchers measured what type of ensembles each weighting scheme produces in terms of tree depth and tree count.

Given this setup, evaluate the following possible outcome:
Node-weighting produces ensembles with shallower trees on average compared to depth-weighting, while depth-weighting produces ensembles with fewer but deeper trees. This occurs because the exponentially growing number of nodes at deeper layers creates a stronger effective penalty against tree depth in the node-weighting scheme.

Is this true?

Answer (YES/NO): YES